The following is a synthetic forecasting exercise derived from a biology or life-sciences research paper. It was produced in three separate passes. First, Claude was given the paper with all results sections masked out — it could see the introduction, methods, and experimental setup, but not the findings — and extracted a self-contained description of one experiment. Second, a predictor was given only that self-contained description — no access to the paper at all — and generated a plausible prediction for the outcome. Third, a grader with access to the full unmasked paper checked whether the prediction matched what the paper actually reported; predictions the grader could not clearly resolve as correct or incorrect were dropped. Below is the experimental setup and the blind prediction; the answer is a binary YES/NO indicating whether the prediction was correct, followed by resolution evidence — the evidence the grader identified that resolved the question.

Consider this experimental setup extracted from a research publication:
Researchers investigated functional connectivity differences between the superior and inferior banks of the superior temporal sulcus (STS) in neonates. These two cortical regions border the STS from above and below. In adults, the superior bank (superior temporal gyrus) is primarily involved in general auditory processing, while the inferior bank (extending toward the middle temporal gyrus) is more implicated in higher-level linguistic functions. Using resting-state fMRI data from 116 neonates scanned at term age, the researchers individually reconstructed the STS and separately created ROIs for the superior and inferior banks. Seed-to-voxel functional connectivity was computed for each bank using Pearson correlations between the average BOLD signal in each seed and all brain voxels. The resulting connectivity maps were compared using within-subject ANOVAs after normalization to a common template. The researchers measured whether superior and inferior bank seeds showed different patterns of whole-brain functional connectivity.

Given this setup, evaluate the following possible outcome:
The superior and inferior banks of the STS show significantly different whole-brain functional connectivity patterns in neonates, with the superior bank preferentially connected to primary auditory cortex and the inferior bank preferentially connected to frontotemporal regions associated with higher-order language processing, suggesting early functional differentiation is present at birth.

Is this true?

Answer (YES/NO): NO